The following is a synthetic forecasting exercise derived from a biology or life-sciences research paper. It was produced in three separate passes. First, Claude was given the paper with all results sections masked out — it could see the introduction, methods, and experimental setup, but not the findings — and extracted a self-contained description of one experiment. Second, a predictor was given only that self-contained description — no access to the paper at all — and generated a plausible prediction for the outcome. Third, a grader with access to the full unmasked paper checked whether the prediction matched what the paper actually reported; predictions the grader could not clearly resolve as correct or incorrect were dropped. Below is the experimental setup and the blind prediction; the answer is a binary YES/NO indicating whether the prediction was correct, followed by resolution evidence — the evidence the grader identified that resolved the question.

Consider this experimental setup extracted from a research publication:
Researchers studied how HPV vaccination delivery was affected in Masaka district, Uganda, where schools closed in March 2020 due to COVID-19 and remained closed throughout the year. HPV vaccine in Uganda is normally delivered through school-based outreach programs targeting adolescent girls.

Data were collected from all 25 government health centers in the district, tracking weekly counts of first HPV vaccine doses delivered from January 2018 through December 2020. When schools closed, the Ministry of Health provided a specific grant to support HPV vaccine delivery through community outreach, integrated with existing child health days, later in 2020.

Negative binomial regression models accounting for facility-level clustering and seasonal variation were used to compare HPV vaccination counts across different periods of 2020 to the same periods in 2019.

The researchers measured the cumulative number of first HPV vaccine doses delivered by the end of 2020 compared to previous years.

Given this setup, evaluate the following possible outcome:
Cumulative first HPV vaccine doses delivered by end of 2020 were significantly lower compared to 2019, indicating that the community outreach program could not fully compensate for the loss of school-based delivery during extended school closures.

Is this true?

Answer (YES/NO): NO